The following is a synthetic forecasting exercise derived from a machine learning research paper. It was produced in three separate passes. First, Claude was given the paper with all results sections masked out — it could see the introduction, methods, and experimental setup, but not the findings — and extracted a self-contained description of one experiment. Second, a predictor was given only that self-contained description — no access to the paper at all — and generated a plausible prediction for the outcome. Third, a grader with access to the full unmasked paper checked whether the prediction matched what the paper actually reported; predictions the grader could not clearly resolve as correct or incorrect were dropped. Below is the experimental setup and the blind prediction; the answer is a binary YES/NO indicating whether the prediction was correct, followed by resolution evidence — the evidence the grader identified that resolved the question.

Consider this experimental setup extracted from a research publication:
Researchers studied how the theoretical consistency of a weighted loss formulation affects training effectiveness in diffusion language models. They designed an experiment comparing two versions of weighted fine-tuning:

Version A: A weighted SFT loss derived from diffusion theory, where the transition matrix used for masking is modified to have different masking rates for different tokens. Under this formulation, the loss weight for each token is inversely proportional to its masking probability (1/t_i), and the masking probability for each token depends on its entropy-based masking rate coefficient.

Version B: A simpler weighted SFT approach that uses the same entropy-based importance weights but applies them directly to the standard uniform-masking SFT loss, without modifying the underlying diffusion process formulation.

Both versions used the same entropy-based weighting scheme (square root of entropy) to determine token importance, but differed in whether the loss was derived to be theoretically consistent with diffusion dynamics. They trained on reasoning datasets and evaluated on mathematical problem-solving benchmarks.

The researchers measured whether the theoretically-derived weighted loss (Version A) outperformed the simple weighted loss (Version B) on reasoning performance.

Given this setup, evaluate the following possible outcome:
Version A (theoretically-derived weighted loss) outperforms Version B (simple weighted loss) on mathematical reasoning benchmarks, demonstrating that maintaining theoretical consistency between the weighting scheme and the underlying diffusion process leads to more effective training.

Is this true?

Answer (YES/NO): YES